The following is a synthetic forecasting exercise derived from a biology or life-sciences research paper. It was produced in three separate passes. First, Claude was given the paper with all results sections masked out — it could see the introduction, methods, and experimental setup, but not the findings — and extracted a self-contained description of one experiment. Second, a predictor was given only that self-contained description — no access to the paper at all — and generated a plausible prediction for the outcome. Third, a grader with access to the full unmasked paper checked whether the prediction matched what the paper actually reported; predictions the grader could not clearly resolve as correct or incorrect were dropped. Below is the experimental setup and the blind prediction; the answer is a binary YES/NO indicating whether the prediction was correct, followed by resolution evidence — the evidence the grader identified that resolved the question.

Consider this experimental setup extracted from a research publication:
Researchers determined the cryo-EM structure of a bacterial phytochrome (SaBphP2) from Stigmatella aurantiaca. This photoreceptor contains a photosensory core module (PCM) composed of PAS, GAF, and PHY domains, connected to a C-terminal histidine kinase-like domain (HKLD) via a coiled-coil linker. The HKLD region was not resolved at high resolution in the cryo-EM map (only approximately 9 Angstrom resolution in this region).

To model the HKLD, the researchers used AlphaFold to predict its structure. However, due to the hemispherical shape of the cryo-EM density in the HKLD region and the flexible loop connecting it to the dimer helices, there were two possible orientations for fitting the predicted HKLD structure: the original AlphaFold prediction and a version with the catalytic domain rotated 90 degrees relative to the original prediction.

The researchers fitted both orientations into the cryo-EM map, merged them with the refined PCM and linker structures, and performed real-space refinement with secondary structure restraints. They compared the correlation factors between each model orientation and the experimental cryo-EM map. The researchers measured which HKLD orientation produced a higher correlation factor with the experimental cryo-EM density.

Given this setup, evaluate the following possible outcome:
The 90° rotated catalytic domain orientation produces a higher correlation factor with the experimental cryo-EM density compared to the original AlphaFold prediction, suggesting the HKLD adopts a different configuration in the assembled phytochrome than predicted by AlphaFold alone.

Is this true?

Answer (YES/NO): YES